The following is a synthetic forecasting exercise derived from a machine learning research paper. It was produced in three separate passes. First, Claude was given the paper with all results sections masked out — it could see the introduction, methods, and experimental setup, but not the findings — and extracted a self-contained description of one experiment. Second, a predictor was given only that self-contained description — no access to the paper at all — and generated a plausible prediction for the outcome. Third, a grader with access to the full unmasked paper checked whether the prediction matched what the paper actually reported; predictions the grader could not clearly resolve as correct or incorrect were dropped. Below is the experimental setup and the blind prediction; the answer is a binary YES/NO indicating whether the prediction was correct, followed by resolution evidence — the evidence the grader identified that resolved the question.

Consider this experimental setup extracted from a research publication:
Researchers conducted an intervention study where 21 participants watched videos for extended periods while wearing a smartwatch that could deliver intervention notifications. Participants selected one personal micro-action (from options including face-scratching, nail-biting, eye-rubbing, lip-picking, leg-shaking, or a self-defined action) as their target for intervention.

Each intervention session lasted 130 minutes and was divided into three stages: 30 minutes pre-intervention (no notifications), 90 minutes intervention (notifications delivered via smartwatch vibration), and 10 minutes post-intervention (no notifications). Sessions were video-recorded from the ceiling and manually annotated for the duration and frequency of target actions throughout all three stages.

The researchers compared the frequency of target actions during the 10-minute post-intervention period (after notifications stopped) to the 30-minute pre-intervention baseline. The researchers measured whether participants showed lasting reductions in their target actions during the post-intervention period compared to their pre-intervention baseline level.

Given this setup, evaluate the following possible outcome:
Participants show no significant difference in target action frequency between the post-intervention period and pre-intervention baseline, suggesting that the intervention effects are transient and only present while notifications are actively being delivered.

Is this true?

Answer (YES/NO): NO